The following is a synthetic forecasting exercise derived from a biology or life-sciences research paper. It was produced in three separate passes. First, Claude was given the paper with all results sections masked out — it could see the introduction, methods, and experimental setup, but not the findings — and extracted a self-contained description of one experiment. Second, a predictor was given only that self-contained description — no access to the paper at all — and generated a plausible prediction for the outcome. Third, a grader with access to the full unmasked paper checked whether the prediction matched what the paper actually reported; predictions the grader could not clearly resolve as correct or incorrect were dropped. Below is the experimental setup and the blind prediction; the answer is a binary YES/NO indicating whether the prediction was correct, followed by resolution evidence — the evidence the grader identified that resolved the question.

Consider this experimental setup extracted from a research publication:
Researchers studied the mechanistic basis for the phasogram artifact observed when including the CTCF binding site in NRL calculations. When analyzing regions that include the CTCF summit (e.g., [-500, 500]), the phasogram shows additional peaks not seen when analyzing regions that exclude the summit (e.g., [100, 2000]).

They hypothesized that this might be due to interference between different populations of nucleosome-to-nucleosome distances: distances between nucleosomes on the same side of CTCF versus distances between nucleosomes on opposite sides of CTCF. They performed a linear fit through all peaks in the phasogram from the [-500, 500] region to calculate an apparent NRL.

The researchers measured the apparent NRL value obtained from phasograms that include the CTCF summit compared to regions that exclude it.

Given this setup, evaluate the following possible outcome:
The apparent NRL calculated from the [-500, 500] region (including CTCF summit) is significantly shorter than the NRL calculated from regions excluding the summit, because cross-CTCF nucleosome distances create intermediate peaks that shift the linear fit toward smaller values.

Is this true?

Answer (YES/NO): YES